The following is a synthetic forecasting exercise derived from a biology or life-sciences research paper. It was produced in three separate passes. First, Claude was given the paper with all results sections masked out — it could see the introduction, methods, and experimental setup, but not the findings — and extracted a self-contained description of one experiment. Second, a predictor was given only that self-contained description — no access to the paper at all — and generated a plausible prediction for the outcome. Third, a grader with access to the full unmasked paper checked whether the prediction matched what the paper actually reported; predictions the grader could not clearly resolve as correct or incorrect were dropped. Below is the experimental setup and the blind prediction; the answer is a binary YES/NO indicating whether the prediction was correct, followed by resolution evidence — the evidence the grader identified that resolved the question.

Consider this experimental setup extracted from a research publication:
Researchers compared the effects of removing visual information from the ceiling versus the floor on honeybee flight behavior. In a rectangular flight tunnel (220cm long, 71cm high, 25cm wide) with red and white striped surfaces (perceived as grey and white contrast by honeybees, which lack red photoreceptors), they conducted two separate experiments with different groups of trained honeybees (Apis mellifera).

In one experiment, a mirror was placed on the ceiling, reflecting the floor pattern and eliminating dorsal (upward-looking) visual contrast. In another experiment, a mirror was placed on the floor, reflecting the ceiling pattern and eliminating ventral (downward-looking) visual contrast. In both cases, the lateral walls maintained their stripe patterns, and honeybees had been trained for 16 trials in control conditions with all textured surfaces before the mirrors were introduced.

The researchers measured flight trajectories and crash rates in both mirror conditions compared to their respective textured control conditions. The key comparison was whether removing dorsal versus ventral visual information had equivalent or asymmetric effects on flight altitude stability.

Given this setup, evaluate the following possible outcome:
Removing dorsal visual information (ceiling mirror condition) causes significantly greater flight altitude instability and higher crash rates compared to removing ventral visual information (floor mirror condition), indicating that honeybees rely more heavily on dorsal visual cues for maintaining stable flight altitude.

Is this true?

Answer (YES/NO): NO